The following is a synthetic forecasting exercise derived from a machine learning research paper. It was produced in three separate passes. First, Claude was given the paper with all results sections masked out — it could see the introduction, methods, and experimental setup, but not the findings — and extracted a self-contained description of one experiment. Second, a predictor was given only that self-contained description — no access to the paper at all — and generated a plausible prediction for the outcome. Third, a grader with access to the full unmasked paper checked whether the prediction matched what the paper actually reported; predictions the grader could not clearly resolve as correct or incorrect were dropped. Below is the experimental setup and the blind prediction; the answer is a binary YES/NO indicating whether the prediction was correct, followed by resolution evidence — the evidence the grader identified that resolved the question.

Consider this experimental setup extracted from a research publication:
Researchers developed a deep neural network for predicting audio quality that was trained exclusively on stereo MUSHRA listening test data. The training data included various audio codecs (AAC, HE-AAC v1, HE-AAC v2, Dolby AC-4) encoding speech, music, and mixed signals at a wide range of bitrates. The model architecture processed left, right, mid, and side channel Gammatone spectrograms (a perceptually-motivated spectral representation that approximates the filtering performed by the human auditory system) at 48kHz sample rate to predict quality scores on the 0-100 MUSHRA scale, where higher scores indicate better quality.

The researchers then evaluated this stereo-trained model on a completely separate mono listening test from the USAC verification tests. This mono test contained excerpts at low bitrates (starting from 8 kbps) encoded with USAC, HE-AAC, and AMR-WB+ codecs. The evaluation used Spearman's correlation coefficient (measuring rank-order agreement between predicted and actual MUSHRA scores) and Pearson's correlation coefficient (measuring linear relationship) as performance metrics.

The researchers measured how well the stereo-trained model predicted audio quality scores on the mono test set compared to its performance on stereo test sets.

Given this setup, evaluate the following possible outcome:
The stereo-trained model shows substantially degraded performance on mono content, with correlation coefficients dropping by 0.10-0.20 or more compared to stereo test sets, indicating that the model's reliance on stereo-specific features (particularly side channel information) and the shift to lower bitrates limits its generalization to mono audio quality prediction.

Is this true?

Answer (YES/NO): NO